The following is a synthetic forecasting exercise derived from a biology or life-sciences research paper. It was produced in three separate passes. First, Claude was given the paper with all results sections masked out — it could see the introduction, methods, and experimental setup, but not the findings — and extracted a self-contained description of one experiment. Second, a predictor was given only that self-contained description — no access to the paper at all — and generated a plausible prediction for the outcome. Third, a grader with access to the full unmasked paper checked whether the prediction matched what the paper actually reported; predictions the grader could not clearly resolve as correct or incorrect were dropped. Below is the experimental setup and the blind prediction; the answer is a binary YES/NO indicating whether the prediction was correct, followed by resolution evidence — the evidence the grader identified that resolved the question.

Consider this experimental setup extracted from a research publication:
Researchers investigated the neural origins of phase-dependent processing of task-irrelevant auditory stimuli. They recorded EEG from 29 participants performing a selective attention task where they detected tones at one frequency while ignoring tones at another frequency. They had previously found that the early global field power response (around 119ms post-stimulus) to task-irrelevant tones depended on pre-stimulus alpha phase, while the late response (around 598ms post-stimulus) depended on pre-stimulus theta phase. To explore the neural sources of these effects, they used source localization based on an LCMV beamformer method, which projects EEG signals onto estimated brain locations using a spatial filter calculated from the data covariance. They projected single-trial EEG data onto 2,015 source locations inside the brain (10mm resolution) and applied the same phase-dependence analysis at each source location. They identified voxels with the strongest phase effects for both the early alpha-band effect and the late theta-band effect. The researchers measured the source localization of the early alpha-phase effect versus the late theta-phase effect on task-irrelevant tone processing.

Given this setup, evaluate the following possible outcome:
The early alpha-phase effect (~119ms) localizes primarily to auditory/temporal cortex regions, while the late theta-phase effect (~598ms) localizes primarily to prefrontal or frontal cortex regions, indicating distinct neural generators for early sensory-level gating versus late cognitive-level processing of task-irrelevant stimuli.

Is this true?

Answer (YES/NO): YES